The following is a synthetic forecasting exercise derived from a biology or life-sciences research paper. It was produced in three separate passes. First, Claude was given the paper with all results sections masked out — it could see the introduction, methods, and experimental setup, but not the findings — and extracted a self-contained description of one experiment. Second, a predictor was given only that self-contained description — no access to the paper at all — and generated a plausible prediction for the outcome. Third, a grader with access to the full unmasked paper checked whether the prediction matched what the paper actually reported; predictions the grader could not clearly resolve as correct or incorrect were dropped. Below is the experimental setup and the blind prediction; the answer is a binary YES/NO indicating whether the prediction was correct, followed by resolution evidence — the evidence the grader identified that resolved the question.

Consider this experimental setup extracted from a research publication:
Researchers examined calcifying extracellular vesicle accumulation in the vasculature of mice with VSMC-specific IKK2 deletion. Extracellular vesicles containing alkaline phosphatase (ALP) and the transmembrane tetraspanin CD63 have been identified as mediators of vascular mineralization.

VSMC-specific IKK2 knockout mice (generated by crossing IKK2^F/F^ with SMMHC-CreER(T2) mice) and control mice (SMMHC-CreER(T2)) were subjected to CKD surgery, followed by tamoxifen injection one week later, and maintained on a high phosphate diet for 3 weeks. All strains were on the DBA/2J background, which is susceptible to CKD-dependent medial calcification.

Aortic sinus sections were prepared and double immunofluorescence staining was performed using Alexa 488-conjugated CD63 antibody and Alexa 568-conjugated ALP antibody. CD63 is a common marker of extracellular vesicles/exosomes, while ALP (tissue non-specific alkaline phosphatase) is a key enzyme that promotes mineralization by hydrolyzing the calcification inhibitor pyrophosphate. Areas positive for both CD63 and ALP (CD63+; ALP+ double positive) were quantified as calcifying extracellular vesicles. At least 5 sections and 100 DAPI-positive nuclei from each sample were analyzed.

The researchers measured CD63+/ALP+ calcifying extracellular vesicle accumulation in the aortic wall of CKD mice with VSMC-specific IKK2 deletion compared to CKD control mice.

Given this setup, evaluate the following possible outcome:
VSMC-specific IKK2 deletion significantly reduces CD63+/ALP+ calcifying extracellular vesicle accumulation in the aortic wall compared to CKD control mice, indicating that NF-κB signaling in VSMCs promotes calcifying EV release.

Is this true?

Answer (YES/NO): NO